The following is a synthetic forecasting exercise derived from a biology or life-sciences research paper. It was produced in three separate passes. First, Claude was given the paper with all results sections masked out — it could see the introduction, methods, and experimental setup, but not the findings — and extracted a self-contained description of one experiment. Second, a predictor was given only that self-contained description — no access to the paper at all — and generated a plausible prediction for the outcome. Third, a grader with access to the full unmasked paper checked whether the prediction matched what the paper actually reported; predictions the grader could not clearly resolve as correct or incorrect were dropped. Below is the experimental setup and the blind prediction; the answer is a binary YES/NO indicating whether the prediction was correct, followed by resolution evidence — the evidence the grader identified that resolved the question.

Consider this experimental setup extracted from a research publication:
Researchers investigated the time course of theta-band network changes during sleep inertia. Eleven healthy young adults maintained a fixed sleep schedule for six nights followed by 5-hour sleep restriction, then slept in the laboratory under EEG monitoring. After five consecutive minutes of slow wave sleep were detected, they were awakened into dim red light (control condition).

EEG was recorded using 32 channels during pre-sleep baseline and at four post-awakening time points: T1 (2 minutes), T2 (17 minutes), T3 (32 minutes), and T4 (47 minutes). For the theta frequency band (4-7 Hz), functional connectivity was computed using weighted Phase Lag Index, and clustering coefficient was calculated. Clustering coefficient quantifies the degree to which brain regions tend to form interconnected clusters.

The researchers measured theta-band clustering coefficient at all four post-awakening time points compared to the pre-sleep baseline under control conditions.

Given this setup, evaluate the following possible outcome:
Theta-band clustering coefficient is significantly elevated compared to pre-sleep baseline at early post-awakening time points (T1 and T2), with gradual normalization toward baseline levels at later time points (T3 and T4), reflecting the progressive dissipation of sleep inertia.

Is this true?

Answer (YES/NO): NO